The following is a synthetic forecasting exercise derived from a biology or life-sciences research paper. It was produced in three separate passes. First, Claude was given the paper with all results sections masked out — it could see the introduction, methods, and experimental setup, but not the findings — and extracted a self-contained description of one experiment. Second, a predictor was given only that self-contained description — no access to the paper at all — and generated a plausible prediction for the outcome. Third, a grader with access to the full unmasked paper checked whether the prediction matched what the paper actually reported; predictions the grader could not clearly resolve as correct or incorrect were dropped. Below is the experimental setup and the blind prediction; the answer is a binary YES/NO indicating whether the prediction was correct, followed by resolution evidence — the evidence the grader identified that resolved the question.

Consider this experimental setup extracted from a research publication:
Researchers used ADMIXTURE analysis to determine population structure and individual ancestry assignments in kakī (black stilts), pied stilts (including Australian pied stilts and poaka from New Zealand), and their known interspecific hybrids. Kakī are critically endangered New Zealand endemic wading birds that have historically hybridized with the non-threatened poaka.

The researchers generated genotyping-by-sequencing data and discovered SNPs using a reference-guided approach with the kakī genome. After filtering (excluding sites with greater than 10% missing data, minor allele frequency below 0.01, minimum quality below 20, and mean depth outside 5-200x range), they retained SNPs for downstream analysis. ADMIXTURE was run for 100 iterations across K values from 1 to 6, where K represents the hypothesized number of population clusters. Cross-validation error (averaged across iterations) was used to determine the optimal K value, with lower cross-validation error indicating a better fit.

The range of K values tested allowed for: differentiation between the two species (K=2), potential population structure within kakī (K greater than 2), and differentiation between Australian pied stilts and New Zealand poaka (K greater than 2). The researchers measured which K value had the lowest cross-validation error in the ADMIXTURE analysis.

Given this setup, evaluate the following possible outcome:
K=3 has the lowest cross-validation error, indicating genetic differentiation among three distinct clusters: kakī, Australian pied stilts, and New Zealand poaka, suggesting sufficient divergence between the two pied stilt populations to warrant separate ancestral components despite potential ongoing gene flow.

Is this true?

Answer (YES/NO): NO